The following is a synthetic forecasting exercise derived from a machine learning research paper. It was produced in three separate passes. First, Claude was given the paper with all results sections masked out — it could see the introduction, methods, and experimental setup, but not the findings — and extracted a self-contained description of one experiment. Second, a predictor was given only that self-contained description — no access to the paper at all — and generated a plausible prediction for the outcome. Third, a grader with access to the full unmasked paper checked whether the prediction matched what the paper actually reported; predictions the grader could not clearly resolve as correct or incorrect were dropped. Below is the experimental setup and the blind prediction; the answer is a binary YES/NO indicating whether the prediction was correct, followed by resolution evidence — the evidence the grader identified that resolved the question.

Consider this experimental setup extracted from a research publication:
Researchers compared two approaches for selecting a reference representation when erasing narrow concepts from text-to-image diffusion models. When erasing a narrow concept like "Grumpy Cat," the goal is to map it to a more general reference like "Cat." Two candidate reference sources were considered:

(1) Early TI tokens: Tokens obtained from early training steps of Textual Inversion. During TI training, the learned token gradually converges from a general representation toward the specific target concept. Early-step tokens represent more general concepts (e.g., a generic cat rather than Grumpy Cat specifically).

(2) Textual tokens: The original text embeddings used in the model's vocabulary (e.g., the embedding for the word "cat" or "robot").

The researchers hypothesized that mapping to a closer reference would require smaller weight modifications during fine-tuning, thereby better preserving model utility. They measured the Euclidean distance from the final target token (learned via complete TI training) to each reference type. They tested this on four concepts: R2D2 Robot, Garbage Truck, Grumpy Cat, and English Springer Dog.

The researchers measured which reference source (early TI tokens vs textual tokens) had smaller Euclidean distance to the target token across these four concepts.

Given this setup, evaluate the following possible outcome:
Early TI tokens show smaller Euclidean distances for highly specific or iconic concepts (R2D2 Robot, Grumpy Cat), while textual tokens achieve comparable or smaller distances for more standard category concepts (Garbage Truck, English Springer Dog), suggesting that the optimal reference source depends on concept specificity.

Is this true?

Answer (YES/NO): NO